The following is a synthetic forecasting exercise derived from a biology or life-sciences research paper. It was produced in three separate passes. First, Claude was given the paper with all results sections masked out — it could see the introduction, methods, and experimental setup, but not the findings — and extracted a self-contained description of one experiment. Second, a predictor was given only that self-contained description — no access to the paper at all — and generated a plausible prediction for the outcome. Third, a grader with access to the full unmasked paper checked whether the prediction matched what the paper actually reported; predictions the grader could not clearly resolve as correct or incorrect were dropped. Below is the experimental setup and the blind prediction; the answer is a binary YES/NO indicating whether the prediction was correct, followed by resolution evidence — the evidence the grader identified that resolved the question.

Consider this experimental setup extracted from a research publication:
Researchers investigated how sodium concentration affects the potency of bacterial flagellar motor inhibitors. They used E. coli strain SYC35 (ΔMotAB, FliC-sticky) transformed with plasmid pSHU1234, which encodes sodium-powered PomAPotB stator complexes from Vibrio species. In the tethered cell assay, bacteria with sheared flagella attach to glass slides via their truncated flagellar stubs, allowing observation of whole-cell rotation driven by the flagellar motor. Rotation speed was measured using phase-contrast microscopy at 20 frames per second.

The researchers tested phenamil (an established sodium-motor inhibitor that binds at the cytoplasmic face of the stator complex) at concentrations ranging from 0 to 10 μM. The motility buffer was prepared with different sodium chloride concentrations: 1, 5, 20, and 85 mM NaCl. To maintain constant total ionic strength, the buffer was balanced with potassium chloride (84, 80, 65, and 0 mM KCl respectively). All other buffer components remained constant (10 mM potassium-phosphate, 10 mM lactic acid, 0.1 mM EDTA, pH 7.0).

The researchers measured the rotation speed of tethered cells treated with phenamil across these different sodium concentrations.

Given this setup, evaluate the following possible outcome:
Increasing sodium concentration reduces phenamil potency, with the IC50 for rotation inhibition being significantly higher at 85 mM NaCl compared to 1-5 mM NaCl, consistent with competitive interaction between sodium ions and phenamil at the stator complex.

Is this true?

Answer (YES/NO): NO